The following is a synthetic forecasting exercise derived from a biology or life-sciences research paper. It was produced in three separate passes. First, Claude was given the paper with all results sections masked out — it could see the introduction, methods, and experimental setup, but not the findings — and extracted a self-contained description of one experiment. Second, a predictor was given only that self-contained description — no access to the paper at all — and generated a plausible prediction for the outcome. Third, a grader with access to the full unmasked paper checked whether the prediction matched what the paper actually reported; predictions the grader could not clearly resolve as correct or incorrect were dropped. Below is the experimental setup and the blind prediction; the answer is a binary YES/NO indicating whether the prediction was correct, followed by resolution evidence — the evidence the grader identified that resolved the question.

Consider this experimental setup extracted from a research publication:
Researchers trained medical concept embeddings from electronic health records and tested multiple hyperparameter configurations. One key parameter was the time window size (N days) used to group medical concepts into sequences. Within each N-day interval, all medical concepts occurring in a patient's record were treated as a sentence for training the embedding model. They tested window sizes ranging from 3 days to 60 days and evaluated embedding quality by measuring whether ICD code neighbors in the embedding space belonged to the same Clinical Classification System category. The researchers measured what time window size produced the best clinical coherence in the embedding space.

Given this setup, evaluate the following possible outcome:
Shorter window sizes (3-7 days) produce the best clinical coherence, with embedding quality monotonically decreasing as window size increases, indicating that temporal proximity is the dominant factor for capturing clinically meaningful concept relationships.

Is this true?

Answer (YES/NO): NO